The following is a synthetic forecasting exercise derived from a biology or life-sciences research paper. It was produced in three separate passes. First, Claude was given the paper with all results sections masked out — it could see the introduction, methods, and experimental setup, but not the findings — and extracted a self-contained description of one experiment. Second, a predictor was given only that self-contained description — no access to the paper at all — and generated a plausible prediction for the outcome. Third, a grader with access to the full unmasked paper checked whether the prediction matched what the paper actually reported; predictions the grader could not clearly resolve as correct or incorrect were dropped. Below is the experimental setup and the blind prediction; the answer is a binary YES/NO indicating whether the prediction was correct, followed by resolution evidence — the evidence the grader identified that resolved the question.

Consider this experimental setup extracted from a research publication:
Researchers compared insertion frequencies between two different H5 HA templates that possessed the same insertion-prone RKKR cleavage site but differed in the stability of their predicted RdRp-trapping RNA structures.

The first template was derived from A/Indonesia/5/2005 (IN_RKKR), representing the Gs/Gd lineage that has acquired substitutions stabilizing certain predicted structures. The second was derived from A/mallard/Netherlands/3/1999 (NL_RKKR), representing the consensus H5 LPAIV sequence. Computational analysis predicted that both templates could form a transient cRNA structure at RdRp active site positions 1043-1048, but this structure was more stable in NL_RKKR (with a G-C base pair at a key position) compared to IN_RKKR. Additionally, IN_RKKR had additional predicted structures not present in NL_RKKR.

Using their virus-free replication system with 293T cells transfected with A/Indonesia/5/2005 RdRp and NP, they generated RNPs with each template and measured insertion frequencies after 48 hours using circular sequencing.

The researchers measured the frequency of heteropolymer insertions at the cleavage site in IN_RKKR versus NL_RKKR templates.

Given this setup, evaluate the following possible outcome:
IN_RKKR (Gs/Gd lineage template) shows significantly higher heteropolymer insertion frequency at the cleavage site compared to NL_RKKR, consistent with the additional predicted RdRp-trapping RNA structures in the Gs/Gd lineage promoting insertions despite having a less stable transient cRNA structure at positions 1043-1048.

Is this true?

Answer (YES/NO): NO